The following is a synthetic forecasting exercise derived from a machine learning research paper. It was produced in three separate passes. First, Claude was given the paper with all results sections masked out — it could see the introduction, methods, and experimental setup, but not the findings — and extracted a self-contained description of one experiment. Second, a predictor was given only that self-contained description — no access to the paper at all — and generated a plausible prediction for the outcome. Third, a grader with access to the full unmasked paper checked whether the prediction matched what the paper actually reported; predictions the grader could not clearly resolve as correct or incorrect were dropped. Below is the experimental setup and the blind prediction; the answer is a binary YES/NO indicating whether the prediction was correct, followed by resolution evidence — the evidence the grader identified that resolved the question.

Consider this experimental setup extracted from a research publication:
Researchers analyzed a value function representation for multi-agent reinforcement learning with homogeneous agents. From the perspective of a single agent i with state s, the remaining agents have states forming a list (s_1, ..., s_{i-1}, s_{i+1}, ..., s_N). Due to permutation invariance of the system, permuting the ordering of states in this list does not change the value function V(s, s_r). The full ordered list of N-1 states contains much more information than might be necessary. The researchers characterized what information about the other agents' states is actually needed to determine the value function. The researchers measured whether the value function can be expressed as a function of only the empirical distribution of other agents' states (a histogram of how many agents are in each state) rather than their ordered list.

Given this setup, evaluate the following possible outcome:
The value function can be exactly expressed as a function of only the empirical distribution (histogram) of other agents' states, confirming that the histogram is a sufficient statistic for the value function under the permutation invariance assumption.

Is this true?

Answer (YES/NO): YES